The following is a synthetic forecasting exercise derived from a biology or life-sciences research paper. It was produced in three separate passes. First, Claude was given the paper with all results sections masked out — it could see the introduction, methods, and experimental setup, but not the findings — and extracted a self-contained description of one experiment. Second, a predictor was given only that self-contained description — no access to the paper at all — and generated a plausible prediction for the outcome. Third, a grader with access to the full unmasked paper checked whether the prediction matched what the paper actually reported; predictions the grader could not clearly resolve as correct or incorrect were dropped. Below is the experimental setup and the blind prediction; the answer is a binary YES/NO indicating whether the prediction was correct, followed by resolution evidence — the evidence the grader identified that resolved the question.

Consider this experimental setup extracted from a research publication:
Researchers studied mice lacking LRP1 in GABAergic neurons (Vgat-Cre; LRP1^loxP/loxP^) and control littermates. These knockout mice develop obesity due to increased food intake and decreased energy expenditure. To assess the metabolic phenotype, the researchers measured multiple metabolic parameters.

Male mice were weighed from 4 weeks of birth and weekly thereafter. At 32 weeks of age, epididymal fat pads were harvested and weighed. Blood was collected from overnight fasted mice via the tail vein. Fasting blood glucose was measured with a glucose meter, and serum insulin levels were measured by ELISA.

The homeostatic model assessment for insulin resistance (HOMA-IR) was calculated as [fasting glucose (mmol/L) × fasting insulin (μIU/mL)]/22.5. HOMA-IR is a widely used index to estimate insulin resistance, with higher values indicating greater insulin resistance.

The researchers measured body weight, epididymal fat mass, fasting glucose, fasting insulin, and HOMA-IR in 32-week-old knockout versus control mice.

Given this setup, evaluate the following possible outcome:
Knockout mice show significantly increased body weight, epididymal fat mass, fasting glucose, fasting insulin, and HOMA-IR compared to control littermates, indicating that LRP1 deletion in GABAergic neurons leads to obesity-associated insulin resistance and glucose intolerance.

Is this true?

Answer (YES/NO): NO